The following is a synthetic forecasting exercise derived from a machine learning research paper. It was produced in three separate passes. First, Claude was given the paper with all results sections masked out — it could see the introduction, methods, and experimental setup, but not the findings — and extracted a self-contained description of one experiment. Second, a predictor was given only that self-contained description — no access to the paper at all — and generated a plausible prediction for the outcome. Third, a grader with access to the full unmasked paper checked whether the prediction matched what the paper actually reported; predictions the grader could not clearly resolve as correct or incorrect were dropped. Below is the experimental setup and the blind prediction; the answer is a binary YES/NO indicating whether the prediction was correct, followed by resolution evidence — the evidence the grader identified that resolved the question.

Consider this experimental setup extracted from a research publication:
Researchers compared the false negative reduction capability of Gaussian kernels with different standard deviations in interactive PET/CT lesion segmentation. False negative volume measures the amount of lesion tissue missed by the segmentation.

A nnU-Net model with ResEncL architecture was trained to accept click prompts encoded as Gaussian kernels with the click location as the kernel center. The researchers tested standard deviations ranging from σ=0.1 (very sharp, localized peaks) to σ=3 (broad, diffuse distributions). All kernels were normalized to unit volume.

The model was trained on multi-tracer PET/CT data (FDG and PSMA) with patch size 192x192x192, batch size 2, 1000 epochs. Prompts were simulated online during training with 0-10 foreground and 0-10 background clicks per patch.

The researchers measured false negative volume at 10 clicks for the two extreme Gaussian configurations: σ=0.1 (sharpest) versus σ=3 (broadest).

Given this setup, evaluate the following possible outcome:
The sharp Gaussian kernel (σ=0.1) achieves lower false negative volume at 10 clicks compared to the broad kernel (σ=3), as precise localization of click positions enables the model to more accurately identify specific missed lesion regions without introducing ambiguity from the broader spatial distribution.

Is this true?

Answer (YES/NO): YES